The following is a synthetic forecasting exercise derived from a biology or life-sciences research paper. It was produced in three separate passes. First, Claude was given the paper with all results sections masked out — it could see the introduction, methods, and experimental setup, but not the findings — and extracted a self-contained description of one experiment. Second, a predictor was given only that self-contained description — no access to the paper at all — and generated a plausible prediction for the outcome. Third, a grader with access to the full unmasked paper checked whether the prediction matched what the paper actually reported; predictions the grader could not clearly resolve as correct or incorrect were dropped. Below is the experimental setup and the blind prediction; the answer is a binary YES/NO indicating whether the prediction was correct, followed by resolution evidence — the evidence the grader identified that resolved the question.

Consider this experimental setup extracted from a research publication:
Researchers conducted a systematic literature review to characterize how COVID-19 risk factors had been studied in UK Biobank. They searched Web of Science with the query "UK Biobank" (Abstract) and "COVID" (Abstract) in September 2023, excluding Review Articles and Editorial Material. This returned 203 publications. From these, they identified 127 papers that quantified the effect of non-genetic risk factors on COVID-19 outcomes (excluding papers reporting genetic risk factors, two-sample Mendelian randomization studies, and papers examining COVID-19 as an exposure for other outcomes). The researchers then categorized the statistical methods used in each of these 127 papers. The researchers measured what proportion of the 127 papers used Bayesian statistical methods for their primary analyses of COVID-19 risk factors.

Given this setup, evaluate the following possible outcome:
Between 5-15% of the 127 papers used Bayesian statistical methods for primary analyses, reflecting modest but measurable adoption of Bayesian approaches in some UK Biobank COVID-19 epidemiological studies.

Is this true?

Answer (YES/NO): NO